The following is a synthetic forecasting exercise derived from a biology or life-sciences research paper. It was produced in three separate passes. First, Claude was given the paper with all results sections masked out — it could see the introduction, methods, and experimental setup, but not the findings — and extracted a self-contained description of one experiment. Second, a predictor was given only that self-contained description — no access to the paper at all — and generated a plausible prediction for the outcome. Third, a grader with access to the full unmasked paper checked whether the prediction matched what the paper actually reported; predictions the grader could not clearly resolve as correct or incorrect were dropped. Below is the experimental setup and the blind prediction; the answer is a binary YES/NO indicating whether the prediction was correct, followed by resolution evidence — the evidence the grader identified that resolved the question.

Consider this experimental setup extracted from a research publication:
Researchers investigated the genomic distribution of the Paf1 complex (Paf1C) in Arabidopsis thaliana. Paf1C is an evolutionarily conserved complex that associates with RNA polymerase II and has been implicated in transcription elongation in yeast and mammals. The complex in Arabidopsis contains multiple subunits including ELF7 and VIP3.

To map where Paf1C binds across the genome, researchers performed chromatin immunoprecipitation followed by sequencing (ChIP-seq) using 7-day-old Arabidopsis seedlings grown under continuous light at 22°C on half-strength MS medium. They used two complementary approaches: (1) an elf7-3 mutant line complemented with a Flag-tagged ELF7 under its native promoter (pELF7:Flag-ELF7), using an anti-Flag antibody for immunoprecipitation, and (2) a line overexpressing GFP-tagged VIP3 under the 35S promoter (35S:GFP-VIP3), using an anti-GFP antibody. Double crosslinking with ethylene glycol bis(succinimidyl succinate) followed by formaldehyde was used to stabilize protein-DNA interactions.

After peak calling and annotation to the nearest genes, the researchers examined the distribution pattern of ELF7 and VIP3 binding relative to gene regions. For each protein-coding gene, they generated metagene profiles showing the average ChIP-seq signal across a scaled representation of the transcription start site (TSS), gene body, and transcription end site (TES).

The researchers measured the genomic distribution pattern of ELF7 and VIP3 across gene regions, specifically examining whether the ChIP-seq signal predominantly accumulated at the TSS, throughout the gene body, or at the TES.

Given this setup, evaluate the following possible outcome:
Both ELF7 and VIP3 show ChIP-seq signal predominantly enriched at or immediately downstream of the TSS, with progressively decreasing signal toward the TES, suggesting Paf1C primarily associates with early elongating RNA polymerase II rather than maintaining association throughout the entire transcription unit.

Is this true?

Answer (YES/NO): NO